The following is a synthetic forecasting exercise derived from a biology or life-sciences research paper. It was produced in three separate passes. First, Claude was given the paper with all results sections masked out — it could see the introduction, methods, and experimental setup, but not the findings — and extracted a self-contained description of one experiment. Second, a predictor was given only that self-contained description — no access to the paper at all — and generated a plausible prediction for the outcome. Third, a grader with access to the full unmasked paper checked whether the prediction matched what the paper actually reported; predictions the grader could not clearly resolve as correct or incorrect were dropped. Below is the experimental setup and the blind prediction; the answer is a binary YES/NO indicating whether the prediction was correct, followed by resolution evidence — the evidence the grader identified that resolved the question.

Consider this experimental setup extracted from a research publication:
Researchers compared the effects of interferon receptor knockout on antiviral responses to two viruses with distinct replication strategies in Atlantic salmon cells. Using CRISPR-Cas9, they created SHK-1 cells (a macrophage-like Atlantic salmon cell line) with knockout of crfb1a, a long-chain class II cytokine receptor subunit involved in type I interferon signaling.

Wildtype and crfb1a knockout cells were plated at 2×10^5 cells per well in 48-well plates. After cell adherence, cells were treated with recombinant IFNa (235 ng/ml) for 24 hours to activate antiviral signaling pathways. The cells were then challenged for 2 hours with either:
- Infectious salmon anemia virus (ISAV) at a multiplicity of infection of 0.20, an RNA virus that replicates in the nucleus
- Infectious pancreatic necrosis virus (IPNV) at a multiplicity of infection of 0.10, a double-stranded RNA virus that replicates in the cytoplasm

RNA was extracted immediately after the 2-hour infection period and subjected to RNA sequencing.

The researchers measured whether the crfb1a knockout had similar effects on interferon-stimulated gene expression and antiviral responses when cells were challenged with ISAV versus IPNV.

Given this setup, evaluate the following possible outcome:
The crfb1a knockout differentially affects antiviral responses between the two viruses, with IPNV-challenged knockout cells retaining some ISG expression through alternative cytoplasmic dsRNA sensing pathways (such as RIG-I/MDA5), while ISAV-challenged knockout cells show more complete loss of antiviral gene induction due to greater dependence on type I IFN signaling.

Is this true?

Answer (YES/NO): NO